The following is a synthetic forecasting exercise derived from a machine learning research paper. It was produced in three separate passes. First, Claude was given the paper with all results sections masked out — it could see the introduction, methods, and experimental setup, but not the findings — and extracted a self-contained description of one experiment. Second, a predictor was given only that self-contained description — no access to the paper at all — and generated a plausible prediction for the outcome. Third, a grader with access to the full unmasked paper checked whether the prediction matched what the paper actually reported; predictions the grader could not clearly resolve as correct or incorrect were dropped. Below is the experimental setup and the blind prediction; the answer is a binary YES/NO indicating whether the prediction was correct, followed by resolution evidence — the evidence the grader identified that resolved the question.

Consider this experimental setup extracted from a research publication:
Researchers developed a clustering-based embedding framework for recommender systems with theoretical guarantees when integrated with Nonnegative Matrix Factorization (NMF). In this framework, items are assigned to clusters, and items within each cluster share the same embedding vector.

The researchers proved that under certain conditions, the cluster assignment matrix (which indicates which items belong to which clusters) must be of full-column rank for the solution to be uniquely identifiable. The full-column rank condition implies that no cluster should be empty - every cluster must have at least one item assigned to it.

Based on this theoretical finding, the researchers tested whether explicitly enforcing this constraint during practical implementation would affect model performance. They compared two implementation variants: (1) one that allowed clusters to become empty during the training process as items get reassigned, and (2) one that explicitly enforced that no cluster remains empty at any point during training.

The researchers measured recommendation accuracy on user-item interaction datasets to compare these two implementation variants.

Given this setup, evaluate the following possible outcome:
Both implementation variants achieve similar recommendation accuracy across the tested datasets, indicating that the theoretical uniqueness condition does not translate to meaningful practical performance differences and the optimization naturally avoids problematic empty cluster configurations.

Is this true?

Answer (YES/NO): NO